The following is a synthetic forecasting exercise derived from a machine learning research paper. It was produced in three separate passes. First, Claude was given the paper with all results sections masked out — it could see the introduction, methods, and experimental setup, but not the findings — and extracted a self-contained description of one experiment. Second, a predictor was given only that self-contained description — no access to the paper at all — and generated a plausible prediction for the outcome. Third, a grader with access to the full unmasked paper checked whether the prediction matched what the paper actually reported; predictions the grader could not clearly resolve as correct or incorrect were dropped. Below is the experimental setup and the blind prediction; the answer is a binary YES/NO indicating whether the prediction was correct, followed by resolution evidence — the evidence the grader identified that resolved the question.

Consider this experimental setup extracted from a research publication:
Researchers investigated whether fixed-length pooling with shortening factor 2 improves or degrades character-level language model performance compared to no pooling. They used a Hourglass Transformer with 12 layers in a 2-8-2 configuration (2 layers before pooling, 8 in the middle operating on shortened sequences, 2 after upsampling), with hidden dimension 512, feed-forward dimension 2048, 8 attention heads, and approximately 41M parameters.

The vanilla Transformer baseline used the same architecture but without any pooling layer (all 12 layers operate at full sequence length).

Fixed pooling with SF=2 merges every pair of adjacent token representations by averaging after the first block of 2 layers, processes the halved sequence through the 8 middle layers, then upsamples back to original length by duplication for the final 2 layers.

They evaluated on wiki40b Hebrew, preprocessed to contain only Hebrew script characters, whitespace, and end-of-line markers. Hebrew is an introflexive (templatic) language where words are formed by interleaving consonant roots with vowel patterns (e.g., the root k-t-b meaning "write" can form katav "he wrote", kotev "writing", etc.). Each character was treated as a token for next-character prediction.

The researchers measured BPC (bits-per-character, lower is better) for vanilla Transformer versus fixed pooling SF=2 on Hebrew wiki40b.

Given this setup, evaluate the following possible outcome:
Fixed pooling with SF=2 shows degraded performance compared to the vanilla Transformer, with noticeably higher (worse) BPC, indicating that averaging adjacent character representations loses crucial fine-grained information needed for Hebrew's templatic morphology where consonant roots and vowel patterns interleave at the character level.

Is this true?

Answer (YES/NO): NO